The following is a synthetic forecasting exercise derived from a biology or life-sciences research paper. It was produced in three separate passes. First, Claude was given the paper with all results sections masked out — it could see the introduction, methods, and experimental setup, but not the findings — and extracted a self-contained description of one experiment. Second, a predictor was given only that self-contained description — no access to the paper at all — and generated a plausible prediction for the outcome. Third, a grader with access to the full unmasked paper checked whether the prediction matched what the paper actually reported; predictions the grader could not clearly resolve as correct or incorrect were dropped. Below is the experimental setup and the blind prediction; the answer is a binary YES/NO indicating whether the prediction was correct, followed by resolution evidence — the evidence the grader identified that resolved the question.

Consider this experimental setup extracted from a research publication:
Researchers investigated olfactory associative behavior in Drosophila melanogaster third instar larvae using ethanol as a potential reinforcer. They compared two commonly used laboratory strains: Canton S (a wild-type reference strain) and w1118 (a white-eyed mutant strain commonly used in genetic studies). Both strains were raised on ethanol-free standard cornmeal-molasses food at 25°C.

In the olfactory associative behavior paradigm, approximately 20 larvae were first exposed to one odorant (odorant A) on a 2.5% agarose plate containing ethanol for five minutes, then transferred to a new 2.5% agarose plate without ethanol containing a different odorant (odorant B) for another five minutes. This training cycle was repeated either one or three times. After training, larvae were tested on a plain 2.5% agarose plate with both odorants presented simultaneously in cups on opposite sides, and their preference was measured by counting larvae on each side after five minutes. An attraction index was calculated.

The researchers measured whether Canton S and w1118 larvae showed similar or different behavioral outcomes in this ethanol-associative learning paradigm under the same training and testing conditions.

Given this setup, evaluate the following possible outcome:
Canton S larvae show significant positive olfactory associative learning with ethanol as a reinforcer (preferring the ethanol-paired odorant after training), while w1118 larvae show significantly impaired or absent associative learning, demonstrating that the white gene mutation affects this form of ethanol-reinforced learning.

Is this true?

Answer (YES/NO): NO